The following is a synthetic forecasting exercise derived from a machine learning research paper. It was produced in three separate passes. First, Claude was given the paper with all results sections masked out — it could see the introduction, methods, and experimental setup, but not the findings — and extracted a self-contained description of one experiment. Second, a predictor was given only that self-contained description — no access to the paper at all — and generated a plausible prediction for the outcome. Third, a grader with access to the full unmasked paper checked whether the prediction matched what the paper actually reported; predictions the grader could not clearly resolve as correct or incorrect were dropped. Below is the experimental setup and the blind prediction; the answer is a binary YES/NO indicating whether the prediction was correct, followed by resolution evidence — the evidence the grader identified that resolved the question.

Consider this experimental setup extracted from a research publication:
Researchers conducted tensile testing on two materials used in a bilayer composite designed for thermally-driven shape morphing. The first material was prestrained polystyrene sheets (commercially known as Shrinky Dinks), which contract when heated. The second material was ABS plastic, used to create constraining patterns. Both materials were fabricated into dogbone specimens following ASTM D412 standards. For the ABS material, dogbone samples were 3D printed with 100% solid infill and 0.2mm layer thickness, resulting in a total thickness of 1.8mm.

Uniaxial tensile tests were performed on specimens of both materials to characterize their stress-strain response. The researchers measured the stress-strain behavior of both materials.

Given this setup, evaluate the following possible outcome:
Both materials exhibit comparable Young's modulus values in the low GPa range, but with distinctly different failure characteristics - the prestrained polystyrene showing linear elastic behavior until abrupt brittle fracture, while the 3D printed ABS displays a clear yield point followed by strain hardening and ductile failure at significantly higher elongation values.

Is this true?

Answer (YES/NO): NO